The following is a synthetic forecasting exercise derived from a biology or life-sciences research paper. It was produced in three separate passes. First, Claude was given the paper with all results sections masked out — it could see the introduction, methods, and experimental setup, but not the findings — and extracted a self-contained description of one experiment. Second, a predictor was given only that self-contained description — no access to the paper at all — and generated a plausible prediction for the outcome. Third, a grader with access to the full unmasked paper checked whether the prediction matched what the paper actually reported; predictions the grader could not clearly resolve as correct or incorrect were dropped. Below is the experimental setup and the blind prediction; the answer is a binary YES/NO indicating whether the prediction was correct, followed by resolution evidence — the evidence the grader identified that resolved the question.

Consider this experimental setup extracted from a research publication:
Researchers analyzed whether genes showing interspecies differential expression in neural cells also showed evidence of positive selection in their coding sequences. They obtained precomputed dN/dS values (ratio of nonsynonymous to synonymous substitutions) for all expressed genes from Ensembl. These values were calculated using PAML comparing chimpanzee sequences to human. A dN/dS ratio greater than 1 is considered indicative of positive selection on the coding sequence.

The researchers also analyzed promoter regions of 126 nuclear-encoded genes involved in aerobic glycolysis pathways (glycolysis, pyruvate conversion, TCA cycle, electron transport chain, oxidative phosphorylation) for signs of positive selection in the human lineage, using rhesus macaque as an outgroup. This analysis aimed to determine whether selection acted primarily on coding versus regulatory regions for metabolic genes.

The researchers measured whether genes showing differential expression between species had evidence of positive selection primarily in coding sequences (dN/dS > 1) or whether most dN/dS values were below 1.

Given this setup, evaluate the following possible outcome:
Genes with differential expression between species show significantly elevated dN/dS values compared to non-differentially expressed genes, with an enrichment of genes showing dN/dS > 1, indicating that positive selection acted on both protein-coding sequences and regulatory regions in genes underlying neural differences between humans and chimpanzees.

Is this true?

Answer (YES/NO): NO